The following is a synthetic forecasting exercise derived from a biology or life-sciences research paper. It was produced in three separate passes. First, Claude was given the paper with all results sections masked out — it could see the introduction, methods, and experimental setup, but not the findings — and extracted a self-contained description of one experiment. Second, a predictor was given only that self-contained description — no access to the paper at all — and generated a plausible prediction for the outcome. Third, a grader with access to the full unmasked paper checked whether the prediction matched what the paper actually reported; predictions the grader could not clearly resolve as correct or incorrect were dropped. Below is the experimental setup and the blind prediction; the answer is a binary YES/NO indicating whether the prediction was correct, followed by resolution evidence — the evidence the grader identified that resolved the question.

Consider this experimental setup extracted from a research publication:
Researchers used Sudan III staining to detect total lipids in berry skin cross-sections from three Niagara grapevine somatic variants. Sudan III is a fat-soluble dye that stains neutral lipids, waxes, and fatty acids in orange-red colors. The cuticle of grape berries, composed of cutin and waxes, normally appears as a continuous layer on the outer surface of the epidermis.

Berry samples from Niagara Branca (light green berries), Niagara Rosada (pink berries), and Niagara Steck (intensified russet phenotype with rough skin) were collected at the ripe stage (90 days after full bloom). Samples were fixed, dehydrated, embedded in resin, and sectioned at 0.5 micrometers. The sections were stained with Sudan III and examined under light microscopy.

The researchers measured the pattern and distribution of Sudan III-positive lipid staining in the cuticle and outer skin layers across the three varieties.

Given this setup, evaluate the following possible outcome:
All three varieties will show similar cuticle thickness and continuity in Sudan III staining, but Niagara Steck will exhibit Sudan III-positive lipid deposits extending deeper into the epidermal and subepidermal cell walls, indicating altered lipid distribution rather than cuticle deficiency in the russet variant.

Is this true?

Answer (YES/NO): NO